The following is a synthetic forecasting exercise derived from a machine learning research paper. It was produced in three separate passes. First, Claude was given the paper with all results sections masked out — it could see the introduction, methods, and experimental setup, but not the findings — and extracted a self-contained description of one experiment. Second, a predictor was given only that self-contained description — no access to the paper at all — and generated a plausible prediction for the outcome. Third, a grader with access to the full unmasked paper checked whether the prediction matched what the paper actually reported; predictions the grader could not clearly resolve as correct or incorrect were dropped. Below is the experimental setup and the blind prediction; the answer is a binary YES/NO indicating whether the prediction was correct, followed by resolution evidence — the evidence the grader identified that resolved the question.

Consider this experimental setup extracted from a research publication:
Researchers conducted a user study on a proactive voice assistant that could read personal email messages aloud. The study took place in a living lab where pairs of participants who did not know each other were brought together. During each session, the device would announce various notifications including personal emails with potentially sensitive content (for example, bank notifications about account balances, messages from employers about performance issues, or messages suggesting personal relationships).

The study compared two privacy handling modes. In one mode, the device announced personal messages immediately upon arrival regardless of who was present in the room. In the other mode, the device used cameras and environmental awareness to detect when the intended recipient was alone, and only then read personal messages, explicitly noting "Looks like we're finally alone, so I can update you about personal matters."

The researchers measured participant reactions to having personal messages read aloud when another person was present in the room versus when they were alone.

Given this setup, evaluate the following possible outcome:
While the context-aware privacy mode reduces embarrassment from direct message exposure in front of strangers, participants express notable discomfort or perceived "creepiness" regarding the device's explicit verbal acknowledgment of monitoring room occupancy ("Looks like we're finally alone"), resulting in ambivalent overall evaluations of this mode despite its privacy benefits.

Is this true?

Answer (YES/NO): NO